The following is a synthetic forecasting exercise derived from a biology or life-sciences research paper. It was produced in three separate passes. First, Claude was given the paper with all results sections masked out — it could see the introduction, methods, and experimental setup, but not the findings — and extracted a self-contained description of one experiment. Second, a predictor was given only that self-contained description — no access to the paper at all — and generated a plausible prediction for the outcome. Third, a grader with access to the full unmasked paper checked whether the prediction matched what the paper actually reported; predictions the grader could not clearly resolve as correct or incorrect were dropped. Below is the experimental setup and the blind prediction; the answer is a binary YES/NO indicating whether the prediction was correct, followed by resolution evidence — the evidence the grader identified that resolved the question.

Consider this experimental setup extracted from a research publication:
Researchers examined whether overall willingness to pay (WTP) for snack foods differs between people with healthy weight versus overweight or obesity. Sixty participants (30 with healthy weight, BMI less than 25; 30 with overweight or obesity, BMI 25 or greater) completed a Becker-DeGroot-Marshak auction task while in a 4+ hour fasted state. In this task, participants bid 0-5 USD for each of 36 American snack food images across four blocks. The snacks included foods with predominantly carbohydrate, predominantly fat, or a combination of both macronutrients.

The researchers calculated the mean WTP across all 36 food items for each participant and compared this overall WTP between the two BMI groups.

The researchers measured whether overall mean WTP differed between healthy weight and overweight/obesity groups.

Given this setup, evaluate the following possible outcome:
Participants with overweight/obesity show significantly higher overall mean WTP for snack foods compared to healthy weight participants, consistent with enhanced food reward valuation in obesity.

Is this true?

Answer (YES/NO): NO